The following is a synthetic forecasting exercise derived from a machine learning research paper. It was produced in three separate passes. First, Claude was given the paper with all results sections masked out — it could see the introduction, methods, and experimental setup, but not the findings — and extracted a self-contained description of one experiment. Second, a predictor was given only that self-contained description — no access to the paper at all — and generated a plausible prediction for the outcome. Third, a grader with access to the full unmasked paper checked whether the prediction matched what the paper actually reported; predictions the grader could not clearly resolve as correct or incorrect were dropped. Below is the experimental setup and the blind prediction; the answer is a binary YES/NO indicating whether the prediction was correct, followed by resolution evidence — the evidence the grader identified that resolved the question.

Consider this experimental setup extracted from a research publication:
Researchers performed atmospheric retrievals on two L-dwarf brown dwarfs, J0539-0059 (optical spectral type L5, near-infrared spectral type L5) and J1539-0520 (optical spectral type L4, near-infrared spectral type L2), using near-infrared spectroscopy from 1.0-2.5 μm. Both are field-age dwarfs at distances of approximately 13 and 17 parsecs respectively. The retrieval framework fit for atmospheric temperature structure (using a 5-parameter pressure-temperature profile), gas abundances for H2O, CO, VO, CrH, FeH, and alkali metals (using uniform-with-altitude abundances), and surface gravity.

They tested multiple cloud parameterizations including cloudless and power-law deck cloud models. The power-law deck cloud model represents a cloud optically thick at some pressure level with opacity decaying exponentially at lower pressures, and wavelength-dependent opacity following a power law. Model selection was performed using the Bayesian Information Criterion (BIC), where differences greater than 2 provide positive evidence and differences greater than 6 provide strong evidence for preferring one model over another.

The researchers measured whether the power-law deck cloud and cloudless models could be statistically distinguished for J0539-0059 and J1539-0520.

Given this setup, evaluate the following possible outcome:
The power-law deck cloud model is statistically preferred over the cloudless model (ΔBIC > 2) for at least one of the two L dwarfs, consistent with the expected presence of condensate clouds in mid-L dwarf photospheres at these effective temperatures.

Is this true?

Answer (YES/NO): NO